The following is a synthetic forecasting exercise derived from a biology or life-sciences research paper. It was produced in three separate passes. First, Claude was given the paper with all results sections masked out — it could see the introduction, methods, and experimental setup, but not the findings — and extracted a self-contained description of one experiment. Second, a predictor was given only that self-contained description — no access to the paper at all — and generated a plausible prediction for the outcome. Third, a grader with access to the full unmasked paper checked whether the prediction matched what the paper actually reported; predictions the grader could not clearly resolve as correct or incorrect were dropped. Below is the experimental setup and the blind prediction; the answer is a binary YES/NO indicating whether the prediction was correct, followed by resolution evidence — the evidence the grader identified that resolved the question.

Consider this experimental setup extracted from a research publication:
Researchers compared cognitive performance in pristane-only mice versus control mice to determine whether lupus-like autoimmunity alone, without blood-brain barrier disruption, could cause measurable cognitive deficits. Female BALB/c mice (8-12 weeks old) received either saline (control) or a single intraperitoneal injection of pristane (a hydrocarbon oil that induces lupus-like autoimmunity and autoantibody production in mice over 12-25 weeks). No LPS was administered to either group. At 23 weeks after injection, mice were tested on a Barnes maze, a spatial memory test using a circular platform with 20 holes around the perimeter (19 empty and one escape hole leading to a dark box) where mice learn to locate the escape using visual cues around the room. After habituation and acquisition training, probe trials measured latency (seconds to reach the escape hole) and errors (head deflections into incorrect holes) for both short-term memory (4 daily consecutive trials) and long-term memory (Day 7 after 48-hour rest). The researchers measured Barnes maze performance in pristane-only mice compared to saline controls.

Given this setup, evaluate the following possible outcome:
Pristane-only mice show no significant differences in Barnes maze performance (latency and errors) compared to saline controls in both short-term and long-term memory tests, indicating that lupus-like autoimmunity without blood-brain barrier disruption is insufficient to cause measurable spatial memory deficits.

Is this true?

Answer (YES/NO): NO